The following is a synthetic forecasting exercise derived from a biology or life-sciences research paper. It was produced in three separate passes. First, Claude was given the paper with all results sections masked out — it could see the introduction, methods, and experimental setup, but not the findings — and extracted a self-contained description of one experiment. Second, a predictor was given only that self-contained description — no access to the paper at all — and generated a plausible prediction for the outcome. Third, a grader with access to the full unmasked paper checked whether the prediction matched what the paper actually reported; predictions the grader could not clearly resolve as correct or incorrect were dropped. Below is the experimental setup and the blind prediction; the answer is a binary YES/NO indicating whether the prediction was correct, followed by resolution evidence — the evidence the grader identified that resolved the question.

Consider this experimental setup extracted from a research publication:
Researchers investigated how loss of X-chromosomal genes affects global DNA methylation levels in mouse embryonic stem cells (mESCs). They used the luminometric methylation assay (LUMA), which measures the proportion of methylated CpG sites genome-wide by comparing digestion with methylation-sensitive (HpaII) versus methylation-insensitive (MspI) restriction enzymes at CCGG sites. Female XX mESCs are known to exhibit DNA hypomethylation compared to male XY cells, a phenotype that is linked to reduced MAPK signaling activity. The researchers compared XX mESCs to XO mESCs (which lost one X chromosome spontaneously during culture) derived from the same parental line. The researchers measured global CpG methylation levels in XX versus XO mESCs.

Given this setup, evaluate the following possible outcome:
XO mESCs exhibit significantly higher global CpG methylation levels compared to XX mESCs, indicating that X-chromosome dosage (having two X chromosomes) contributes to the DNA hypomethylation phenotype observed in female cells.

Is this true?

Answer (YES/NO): YES